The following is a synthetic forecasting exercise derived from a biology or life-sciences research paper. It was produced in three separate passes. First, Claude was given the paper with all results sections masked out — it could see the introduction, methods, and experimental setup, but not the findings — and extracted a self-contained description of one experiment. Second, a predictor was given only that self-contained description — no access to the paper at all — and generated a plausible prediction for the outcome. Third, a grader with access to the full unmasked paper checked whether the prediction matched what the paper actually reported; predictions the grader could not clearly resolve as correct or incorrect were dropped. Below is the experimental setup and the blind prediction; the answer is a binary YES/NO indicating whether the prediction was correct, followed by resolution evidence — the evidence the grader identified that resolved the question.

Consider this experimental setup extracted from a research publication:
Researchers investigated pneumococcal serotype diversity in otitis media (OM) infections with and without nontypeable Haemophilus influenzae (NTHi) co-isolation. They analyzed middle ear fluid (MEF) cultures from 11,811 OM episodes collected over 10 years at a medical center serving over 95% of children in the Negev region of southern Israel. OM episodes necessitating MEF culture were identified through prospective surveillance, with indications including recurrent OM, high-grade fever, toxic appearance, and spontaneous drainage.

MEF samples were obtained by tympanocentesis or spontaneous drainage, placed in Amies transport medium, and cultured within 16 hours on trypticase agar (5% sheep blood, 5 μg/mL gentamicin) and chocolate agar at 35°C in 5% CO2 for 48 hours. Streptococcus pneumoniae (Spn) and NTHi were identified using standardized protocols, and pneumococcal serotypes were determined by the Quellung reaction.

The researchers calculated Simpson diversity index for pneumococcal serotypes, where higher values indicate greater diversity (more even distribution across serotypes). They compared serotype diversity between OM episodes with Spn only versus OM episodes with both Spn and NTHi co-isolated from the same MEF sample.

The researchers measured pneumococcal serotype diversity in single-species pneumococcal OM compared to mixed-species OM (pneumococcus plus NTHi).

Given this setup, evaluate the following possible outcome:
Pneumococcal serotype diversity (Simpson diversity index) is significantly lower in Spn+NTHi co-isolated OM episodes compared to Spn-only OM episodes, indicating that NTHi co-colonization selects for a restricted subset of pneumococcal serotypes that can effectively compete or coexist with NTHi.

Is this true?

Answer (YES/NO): NO